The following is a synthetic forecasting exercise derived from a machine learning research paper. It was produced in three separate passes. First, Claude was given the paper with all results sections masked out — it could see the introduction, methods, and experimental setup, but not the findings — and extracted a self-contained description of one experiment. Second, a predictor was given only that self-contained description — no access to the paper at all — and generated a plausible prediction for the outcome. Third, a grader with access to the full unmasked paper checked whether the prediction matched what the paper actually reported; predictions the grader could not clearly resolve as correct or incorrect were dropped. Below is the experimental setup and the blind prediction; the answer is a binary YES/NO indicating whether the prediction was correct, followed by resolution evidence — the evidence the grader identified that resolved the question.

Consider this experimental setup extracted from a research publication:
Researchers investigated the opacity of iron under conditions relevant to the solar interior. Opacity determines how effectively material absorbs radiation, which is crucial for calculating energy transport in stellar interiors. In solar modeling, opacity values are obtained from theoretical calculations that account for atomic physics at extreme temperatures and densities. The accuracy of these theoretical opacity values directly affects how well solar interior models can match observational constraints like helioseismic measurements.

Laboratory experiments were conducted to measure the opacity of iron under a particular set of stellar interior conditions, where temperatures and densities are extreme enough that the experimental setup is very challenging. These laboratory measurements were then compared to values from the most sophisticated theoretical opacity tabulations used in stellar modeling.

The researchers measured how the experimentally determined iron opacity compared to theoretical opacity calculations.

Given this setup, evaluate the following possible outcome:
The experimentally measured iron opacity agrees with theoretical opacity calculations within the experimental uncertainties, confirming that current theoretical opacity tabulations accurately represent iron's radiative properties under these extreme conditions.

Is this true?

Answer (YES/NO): NO